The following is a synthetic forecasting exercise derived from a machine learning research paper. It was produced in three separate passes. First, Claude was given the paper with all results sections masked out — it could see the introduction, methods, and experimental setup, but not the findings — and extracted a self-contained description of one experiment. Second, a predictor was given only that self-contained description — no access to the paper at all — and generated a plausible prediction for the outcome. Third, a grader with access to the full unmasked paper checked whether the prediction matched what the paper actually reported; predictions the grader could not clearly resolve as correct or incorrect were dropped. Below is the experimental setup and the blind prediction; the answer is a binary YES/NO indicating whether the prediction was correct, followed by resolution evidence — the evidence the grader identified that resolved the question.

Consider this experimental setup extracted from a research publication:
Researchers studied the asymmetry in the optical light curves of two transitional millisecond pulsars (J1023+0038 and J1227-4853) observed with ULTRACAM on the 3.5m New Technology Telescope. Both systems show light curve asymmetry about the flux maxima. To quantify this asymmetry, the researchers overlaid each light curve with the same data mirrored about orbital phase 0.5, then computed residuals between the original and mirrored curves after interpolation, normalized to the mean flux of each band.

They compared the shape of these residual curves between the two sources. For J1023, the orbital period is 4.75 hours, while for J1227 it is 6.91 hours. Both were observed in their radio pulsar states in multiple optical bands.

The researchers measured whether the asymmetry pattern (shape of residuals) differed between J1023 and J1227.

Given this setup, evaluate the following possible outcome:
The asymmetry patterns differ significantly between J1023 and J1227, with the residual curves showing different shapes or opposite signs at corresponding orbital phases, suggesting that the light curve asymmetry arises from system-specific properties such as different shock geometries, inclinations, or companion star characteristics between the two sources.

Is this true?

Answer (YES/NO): YES